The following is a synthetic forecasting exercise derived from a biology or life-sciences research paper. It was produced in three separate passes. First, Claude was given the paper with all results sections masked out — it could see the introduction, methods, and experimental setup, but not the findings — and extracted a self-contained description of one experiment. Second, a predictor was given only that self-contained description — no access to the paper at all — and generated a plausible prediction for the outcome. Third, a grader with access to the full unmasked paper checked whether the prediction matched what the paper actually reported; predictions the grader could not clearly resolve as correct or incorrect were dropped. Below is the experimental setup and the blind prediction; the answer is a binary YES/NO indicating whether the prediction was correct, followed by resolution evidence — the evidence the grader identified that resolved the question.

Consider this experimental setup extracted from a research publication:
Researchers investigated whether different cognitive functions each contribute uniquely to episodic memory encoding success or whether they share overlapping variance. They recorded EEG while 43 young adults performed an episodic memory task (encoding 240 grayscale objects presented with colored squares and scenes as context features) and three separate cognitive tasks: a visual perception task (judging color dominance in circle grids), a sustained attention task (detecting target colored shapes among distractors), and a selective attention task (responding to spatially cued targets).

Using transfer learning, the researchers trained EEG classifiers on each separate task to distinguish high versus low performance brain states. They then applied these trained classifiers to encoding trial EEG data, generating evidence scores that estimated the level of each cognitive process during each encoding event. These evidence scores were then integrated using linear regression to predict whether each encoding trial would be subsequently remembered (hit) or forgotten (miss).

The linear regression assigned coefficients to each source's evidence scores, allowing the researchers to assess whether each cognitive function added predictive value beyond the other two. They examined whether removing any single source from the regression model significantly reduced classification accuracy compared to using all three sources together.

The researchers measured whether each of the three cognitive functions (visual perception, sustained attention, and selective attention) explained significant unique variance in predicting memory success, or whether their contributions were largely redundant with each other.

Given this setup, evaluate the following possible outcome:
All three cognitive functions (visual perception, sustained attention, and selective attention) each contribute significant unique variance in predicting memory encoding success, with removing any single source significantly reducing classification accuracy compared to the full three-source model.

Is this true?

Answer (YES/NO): YES